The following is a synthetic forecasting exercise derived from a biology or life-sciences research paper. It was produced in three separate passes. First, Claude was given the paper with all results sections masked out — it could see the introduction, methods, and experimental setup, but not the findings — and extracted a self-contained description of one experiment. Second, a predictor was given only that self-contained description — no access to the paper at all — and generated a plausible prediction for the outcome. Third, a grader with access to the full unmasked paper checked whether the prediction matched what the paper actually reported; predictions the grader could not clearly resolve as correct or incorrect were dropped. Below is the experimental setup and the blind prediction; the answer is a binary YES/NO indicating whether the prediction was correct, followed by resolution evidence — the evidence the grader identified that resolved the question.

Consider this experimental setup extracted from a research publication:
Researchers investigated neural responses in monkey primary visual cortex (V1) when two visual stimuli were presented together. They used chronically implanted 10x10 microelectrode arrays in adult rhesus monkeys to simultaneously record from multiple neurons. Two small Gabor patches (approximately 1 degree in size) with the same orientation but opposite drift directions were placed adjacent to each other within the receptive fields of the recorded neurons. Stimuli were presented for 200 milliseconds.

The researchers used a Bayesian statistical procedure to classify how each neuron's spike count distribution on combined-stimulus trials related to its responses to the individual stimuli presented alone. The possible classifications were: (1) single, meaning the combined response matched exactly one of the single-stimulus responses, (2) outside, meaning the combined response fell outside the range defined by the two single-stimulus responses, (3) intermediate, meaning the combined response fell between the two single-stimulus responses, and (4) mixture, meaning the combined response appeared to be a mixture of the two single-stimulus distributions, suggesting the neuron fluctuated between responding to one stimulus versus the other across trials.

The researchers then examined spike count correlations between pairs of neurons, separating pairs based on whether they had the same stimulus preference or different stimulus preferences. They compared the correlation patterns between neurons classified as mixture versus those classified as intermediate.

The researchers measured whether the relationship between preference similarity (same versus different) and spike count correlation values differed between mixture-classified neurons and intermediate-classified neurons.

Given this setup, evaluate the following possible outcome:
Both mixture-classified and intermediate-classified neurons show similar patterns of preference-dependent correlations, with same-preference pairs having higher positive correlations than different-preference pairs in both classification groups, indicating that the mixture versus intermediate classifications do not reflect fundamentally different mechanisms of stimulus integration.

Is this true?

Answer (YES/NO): NO